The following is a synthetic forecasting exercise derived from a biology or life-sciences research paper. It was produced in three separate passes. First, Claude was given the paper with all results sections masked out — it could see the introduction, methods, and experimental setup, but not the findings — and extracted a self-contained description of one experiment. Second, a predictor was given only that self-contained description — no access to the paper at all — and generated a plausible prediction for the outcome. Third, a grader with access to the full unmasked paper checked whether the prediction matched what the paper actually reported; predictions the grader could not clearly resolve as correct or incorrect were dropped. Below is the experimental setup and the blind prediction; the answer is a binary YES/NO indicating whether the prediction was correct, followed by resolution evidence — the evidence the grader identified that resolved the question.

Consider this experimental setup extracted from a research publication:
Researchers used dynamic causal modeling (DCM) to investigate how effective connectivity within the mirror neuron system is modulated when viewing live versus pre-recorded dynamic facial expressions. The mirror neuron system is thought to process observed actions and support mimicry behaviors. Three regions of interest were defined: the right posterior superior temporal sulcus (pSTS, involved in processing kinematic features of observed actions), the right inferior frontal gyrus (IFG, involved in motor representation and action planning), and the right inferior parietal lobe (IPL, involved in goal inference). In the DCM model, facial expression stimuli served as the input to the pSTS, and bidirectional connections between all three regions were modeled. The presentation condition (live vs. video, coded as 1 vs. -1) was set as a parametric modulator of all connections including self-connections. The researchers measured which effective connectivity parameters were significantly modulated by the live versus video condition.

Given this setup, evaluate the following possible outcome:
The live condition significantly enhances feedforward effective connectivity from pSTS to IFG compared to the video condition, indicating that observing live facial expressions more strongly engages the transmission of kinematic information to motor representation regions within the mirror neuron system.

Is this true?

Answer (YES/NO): YES